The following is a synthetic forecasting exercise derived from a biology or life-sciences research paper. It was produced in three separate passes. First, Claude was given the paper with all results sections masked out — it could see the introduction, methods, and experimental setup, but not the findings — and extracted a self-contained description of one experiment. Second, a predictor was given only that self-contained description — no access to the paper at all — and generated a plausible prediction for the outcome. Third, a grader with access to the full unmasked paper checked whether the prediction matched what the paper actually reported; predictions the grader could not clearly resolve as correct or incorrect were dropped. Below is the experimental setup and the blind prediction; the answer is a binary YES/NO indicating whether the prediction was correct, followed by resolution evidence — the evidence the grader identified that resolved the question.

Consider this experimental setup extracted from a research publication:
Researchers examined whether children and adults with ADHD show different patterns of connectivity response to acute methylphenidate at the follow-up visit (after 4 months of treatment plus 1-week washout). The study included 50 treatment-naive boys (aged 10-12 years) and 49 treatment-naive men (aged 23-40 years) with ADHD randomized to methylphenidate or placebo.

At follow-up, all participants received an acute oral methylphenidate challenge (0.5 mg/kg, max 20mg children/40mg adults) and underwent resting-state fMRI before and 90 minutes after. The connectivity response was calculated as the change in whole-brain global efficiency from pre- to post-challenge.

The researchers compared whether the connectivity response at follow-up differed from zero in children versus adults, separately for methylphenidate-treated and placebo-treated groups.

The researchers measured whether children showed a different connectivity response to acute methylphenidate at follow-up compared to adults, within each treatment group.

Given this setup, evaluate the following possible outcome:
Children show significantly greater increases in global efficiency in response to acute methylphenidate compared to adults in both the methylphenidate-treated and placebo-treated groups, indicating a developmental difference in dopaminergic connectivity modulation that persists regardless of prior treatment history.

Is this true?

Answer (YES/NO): NO